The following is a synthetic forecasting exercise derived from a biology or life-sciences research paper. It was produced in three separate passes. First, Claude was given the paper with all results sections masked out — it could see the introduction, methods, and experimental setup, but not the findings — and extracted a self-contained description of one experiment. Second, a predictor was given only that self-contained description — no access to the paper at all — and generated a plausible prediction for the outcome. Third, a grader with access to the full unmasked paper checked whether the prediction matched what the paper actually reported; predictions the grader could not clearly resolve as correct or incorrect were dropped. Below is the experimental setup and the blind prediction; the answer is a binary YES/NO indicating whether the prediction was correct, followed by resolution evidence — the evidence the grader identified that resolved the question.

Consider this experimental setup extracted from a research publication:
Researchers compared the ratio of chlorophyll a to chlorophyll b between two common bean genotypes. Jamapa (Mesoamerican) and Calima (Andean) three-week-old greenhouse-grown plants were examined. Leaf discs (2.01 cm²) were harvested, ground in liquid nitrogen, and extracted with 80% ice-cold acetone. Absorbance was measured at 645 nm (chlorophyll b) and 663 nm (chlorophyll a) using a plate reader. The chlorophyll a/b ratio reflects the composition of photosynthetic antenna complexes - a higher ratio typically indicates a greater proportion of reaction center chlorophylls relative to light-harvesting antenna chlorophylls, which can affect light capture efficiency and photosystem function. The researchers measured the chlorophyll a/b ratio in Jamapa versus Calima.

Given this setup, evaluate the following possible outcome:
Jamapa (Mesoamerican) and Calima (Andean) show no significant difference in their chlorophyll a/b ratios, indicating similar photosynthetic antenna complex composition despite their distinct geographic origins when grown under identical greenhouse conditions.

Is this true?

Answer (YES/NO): YES